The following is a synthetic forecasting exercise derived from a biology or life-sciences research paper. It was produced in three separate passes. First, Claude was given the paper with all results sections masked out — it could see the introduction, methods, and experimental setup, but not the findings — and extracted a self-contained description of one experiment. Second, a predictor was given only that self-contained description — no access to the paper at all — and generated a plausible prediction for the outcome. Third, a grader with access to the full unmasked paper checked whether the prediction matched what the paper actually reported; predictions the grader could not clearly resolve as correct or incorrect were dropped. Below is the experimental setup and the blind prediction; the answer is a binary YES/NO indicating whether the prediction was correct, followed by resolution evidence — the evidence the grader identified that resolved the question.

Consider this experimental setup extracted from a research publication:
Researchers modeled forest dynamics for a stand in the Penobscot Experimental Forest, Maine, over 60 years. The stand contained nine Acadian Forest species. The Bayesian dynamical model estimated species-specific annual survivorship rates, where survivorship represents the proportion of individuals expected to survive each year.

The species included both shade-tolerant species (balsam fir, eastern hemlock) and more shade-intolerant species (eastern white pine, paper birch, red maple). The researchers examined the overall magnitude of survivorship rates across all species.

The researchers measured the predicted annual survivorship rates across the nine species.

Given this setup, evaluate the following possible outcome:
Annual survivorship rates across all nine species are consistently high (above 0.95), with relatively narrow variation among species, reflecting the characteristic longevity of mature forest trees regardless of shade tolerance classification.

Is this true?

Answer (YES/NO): NO